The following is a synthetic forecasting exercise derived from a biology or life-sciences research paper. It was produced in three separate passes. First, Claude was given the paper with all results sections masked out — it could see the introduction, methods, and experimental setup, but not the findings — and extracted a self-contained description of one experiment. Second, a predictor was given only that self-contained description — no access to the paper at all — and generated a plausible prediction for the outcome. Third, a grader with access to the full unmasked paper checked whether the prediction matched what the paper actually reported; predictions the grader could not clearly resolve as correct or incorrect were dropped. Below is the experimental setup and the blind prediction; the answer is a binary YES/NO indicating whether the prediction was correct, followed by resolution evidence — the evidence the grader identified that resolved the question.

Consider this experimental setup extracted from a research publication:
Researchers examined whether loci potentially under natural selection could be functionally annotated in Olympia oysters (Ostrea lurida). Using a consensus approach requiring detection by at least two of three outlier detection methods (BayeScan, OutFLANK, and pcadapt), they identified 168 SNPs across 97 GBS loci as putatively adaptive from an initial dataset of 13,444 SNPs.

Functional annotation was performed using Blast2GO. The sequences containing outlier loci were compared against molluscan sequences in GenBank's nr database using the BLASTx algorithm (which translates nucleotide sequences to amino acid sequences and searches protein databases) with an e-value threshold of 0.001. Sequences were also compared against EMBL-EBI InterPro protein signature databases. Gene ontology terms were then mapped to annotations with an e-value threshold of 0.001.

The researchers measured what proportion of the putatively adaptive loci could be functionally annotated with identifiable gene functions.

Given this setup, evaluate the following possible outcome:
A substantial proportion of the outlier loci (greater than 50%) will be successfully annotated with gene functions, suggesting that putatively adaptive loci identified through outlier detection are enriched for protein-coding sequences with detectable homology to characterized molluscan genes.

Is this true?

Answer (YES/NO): NO